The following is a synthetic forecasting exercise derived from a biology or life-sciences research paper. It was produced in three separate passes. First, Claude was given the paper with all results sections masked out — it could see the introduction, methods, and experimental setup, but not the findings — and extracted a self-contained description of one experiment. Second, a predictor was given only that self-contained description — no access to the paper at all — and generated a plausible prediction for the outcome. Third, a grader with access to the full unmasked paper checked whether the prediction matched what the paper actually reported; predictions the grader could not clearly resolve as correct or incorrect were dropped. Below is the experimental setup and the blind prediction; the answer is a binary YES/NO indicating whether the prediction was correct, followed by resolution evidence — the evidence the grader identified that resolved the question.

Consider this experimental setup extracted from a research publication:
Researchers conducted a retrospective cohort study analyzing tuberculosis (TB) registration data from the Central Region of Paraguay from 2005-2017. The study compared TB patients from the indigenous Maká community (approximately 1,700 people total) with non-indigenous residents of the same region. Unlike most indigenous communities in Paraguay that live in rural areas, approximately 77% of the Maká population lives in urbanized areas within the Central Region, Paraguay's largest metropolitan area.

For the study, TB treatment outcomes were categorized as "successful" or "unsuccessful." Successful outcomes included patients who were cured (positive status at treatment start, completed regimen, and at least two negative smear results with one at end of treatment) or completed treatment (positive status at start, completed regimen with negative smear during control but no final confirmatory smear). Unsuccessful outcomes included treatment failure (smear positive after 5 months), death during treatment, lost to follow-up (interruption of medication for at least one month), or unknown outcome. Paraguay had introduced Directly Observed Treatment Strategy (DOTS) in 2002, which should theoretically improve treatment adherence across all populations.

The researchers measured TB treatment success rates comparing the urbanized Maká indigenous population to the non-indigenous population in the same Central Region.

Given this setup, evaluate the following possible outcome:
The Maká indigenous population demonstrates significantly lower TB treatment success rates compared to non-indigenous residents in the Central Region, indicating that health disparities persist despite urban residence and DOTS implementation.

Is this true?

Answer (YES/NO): NO